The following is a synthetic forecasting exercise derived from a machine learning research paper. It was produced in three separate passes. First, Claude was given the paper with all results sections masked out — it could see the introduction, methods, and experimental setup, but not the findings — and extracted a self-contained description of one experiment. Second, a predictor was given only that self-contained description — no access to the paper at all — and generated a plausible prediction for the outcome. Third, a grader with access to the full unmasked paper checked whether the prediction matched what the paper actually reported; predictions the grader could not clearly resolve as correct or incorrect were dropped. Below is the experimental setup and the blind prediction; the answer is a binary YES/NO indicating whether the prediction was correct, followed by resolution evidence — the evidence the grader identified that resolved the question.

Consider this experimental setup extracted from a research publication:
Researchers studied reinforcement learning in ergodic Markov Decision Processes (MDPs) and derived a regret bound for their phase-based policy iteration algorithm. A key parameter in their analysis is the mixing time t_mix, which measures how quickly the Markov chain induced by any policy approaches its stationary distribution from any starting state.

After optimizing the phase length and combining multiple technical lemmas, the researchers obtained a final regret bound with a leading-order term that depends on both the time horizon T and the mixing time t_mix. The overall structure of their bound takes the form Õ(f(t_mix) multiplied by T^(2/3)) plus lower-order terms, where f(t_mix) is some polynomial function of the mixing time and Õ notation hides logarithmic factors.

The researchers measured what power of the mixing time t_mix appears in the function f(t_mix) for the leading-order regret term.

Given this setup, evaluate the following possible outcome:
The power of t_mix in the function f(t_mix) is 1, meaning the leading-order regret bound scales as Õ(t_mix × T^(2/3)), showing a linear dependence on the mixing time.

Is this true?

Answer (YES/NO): NO